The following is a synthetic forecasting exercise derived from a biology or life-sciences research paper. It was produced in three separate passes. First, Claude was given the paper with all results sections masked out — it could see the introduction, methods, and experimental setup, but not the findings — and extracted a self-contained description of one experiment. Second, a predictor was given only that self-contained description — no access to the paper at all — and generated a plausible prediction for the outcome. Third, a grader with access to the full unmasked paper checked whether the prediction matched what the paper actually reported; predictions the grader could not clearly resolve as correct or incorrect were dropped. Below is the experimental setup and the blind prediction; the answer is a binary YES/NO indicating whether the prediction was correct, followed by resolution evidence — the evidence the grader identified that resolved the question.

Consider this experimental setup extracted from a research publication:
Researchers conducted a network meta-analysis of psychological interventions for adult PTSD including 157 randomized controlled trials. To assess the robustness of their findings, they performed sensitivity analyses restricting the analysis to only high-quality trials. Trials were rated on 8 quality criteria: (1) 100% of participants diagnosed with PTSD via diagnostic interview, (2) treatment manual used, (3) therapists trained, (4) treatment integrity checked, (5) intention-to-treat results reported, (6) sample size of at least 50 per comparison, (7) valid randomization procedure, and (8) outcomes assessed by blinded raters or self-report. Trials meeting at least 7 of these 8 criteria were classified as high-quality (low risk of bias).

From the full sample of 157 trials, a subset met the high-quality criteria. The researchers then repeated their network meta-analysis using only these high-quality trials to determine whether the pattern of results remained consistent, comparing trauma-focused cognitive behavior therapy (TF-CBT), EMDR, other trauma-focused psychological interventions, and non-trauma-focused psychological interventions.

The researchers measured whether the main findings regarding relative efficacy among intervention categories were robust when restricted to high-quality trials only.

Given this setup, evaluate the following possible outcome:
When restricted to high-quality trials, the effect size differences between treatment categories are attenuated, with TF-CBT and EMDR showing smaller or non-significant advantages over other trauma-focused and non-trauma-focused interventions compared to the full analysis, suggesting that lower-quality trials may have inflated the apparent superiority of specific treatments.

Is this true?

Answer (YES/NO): NO